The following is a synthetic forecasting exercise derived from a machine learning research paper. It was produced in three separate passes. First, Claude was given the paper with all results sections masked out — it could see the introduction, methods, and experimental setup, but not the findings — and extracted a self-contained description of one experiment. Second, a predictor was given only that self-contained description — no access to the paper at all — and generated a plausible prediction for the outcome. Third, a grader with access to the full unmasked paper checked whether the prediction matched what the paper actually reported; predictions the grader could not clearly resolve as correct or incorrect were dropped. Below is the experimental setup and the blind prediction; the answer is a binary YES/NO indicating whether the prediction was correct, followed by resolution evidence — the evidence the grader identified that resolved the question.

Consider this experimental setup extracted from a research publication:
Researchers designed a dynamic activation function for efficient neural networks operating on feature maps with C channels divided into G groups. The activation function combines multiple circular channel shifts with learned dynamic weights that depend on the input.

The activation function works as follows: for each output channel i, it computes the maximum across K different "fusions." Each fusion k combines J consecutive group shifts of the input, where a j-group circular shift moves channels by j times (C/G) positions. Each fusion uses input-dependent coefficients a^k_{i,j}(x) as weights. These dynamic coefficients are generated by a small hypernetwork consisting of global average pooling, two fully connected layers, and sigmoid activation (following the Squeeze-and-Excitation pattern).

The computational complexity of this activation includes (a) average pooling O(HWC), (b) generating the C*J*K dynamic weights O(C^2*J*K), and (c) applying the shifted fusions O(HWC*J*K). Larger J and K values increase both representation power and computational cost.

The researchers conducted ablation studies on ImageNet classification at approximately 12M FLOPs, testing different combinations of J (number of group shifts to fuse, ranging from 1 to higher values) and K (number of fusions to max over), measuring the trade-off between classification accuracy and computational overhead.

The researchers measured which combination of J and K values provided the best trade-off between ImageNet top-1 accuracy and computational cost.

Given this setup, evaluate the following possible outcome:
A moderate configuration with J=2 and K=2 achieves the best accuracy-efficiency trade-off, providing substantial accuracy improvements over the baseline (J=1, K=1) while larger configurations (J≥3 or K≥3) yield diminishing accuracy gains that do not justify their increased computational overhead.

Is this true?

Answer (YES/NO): YES